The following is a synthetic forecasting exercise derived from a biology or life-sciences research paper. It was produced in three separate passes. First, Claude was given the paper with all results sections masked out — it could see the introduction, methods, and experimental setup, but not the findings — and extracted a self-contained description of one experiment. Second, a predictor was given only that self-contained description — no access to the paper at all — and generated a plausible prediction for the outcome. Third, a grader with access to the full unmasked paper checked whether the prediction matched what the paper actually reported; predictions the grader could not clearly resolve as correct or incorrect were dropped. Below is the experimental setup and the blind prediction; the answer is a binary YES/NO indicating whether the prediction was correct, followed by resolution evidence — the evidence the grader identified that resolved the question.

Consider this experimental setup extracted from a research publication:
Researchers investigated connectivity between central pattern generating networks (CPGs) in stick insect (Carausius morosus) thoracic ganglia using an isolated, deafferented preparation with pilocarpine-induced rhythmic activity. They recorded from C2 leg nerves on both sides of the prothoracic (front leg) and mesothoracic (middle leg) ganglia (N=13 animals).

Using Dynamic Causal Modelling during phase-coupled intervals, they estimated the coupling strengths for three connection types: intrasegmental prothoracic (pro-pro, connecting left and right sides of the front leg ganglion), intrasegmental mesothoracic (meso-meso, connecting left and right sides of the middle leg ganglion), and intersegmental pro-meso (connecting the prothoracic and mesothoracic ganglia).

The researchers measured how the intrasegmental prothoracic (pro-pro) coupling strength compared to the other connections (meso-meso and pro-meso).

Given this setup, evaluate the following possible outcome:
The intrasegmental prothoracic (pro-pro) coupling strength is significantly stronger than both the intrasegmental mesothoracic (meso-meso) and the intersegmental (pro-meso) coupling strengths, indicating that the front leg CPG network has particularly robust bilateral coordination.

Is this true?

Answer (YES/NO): NO